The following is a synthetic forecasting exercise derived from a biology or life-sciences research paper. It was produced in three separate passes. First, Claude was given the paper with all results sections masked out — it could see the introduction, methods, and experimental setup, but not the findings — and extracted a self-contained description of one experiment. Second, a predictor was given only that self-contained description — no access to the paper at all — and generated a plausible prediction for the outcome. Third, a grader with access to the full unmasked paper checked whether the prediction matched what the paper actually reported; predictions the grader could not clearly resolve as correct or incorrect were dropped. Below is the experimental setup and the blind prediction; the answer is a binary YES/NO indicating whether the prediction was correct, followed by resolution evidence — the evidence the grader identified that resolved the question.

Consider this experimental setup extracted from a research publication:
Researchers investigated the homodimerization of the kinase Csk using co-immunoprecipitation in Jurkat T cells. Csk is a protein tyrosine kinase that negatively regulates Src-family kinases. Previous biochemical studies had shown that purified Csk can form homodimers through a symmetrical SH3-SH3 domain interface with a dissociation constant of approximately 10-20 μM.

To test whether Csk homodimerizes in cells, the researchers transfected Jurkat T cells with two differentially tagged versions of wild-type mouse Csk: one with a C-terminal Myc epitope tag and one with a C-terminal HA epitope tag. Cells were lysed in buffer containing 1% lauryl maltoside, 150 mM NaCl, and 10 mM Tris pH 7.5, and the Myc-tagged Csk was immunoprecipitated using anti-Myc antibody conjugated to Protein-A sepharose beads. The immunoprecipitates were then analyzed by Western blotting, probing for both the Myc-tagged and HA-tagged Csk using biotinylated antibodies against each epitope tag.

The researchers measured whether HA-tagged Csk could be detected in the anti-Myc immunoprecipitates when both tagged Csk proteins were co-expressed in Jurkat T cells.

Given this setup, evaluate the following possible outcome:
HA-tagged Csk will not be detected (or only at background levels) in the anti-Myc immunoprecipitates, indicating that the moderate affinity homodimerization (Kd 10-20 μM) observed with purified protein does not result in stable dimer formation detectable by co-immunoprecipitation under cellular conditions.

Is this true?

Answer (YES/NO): NO